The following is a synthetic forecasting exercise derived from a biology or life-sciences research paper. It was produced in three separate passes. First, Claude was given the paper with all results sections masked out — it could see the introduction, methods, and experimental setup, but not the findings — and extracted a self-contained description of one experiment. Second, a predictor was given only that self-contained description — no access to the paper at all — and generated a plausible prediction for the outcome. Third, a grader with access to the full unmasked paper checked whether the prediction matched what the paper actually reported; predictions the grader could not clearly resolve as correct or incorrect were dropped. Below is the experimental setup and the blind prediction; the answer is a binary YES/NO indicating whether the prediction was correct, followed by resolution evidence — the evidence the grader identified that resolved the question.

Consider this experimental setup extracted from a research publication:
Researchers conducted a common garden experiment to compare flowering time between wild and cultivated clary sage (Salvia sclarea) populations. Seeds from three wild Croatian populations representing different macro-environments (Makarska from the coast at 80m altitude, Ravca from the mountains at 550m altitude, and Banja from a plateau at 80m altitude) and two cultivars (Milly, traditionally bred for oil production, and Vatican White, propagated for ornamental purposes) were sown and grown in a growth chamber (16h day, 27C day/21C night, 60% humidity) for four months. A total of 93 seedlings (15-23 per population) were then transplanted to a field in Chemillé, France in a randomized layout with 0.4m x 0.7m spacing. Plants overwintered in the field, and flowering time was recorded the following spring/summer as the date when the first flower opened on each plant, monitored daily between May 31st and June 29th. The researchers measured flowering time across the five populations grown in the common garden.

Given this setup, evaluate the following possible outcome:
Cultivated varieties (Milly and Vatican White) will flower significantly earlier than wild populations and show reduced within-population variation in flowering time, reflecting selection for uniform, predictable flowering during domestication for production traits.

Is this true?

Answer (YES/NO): NO